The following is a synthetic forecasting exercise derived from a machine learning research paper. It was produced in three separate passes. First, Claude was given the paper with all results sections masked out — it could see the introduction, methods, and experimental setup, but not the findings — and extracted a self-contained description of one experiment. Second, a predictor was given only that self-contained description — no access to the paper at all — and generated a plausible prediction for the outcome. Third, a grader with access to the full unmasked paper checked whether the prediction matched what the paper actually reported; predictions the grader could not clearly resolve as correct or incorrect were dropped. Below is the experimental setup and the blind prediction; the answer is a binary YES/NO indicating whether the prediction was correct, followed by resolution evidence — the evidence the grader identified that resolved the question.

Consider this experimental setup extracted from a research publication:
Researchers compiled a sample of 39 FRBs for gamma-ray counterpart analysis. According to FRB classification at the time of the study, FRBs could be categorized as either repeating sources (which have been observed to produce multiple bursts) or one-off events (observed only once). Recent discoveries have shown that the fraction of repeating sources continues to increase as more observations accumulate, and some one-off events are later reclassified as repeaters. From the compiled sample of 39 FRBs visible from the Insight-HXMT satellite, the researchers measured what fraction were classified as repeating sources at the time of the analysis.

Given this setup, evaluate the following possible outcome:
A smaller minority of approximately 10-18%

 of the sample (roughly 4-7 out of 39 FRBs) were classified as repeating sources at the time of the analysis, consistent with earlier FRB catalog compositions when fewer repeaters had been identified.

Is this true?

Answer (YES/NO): YES